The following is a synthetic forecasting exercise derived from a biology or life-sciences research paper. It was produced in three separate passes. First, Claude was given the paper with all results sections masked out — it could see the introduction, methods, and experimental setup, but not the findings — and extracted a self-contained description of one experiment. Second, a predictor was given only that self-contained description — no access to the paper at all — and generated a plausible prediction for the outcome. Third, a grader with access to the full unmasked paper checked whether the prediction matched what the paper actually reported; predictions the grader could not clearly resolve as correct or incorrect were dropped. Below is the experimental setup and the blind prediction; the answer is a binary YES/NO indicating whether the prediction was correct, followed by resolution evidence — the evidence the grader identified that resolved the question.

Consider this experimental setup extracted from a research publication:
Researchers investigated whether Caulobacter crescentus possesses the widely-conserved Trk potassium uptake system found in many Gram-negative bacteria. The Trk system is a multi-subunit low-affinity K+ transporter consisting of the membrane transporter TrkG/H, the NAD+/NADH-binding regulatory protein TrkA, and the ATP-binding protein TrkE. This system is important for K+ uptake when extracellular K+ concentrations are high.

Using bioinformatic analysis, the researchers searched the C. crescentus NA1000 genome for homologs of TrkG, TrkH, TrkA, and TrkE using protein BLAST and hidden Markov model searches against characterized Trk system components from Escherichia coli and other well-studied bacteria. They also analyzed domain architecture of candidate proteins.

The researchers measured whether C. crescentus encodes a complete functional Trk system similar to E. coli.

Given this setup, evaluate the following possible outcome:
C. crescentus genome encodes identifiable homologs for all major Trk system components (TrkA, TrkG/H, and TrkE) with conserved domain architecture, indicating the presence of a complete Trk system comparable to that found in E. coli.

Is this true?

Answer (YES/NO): NO